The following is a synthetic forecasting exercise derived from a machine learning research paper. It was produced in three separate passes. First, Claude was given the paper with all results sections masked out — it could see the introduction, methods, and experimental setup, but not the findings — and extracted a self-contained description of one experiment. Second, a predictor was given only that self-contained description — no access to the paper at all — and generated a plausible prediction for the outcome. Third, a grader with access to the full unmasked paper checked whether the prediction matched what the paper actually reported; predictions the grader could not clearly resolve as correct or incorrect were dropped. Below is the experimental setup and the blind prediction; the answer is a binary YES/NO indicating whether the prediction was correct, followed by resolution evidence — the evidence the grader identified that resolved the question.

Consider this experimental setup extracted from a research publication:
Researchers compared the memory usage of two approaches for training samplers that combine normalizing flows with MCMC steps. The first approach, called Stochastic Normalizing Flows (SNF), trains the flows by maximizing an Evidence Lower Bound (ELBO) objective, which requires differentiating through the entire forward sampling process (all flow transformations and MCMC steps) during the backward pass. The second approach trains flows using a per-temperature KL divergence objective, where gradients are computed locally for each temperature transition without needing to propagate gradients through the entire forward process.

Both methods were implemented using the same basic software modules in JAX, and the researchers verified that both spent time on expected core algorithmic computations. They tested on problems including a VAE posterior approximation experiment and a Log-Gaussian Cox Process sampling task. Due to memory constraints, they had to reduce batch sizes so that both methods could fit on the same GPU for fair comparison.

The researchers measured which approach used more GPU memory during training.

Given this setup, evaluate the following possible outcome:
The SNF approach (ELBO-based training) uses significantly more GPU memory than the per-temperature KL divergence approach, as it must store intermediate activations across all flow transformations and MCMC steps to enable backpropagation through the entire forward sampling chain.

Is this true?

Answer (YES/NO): YES